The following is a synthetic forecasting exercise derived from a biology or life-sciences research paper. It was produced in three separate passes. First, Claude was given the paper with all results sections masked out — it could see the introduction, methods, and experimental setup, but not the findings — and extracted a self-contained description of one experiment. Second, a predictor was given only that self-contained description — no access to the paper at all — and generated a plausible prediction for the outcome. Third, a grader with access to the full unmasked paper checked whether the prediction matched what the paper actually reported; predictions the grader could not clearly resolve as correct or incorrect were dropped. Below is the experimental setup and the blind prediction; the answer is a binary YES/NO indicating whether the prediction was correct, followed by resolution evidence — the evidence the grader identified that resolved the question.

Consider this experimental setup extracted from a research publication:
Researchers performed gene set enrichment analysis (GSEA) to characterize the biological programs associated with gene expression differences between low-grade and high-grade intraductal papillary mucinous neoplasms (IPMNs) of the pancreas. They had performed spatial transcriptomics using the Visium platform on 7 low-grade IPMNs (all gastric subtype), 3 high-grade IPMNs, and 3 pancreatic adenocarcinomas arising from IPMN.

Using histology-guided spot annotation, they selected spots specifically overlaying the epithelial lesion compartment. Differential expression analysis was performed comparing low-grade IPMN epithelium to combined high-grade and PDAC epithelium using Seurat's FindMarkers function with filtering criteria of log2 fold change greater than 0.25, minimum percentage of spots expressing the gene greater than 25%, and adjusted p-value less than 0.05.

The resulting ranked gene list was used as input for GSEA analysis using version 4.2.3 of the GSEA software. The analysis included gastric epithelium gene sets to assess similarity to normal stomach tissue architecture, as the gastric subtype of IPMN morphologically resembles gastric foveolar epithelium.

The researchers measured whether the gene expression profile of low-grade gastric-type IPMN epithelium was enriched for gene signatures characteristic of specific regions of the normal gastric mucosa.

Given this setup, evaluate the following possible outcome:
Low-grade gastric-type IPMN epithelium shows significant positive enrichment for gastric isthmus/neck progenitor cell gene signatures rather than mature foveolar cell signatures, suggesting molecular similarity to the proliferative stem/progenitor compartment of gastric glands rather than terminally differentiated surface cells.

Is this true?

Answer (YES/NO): NO